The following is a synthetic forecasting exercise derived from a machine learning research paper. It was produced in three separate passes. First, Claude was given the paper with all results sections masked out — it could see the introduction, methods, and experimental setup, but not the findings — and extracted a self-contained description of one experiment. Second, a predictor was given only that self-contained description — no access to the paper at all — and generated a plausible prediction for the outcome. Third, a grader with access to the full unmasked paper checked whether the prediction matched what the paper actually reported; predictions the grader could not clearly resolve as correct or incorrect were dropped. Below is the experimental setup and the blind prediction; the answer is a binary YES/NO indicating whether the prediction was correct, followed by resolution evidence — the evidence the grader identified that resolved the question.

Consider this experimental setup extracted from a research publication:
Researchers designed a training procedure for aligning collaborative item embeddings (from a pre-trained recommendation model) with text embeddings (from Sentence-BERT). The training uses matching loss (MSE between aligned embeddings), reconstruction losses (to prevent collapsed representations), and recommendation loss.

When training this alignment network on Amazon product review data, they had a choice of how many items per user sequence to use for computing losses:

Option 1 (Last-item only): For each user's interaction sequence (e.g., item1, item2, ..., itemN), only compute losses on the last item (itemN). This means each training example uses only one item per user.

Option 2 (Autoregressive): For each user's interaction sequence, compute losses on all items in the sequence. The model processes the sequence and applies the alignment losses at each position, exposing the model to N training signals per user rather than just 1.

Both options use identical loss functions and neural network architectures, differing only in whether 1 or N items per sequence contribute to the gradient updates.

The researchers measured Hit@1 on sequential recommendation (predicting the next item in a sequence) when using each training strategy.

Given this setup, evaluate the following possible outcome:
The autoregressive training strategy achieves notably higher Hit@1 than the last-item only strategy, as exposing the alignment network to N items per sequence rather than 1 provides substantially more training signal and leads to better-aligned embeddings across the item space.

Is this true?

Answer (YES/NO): NO